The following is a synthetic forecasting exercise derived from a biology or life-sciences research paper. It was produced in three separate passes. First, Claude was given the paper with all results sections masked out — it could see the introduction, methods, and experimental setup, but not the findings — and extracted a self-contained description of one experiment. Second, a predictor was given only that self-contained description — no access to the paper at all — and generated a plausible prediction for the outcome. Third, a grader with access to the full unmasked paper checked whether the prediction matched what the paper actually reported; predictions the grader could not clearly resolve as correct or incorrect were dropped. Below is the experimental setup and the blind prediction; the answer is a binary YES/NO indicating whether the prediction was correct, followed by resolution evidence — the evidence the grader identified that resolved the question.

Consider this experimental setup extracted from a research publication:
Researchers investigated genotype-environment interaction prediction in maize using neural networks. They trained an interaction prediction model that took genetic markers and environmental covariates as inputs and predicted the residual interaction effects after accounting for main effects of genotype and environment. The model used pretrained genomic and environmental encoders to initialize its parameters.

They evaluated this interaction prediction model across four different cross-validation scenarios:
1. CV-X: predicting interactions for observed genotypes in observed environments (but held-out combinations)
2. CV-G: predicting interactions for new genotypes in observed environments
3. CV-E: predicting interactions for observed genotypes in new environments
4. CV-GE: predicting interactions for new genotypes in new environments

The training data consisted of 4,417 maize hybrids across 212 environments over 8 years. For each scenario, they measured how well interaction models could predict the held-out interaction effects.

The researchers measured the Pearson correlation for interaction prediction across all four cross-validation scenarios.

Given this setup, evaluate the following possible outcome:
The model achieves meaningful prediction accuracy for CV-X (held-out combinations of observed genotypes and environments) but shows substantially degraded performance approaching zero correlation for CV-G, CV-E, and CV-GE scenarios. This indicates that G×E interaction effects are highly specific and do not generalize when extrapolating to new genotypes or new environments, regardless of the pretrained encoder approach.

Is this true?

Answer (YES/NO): NO